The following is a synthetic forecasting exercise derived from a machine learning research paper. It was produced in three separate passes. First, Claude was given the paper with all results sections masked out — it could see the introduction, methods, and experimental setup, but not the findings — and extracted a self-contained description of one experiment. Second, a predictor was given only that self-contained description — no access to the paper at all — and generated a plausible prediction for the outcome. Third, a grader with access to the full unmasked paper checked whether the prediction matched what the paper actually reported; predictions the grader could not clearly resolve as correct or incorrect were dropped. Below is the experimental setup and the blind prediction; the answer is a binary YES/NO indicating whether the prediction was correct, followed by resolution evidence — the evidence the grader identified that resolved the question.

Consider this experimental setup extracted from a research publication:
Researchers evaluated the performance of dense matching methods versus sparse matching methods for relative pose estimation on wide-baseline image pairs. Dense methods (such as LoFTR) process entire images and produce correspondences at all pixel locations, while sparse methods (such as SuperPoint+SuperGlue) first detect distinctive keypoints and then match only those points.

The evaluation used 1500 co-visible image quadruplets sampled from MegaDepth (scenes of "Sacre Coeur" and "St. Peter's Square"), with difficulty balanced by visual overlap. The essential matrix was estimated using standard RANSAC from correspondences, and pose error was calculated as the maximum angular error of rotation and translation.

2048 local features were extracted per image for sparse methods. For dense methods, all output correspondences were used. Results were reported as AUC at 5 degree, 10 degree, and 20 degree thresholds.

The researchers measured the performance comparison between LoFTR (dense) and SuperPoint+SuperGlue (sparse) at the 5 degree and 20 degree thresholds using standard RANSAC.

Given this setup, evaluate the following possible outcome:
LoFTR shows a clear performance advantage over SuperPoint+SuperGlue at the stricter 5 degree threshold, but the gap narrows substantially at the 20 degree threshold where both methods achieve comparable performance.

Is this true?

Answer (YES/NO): YES